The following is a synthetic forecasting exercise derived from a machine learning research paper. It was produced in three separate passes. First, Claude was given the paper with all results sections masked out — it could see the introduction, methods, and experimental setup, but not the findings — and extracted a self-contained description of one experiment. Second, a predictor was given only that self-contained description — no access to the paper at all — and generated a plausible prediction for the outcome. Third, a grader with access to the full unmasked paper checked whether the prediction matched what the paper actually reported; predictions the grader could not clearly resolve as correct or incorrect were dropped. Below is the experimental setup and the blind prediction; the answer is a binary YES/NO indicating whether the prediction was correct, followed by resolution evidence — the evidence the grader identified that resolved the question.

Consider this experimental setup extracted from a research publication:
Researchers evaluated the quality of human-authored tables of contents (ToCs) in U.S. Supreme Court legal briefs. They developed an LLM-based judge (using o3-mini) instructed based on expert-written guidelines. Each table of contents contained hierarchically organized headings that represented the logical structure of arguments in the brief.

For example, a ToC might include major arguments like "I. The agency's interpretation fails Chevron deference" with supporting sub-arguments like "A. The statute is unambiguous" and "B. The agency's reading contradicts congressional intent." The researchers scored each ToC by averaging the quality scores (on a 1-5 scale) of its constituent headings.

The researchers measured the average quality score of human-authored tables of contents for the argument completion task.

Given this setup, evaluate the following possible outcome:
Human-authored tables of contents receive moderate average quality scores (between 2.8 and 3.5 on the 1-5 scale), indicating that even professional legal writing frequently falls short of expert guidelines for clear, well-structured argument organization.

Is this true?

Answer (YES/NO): NO